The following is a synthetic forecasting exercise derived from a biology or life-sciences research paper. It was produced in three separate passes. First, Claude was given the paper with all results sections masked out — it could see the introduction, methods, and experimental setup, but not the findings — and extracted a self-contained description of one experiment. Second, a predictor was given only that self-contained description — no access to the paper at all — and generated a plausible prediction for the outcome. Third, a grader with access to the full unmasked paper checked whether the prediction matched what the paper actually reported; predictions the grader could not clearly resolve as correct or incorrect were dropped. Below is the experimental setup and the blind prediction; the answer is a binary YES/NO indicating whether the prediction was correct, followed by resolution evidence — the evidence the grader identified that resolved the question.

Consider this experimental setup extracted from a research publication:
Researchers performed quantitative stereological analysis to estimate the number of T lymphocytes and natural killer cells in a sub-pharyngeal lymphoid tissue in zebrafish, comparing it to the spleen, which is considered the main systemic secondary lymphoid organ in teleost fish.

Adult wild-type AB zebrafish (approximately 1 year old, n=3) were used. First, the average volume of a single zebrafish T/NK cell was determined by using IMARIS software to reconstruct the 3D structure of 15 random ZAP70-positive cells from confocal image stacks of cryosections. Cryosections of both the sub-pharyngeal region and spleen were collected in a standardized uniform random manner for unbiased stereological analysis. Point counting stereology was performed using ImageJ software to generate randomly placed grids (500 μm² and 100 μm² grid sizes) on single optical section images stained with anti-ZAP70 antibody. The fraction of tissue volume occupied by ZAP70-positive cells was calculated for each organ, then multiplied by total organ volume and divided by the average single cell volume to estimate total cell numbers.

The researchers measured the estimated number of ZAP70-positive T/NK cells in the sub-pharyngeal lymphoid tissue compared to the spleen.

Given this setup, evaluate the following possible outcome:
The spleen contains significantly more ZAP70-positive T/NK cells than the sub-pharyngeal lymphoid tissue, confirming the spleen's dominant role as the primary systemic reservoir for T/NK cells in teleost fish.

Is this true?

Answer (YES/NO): NO